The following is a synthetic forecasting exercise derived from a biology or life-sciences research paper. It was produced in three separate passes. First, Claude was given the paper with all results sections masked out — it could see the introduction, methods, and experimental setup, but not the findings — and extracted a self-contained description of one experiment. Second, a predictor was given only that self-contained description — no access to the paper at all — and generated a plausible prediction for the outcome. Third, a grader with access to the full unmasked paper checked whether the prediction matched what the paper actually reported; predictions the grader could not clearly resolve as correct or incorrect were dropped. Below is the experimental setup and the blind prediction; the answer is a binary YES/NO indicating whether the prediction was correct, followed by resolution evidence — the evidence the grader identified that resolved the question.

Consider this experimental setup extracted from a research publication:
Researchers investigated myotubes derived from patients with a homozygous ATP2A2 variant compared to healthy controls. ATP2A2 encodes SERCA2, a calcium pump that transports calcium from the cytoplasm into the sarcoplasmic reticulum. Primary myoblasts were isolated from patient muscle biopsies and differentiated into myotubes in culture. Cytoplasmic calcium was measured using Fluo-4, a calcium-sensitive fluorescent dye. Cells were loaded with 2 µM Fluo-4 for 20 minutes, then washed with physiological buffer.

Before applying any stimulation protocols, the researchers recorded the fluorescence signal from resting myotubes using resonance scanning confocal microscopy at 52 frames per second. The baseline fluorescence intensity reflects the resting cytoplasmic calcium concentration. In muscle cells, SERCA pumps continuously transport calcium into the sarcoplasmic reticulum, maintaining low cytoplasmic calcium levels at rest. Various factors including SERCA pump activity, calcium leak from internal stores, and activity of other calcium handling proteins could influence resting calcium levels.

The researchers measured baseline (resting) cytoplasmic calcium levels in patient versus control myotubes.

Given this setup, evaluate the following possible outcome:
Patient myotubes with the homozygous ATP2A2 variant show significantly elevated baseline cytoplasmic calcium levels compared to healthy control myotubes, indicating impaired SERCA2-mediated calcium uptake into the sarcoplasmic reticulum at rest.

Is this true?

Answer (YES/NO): YES